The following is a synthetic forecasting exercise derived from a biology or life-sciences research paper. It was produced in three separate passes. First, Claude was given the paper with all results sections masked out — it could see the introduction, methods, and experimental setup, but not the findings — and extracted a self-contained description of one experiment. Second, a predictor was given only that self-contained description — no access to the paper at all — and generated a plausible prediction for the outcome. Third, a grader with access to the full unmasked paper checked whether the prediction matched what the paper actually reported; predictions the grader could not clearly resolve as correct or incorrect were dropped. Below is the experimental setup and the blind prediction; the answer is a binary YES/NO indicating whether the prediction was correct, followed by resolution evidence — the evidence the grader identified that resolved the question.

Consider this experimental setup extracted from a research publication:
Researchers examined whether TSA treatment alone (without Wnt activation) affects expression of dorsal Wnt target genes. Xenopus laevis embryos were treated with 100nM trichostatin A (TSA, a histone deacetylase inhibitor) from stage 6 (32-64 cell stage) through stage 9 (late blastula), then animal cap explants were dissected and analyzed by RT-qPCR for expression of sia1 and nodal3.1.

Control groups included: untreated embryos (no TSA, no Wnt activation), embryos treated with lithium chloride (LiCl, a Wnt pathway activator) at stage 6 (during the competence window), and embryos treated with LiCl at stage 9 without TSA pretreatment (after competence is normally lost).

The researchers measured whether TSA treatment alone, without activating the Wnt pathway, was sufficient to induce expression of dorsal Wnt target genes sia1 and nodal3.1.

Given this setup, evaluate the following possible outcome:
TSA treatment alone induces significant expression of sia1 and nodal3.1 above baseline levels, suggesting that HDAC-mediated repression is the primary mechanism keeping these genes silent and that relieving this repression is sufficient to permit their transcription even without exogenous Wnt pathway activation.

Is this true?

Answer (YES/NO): NO